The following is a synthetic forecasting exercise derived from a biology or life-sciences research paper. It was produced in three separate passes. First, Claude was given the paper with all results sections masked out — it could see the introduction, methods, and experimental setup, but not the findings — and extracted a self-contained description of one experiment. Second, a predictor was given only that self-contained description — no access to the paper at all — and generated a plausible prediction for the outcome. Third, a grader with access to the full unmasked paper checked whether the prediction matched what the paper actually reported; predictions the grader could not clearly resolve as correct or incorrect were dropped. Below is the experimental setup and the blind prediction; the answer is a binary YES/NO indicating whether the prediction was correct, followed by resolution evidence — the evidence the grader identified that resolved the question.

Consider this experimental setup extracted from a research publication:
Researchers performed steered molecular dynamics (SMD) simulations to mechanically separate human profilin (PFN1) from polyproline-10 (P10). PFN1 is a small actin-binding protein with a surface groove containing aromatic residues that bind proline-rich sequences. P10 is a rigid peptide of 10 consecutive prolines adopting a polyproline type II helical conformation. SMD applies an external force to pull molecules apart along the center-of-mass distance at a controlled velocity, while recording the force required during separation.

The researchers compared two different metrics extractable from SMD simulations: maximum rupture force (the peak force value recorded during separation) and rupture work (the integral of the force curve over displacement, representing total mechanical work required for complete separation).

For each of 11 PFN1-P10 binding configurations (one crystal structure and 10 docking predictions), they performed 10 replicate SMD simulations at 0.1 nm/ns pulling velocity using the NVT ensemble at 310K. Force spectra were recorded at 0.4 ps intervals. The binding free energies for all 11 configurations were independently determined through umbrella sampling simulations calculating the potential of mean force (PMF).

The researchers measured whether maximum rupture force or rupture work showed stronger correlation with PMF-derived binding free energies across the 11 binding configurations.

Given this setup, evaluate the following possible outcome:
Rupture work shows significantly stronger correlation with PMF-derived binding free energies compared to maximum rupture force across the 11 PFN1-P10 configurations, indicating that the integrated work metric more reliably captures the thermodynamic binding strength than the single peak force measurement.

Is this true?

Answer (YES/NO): YES